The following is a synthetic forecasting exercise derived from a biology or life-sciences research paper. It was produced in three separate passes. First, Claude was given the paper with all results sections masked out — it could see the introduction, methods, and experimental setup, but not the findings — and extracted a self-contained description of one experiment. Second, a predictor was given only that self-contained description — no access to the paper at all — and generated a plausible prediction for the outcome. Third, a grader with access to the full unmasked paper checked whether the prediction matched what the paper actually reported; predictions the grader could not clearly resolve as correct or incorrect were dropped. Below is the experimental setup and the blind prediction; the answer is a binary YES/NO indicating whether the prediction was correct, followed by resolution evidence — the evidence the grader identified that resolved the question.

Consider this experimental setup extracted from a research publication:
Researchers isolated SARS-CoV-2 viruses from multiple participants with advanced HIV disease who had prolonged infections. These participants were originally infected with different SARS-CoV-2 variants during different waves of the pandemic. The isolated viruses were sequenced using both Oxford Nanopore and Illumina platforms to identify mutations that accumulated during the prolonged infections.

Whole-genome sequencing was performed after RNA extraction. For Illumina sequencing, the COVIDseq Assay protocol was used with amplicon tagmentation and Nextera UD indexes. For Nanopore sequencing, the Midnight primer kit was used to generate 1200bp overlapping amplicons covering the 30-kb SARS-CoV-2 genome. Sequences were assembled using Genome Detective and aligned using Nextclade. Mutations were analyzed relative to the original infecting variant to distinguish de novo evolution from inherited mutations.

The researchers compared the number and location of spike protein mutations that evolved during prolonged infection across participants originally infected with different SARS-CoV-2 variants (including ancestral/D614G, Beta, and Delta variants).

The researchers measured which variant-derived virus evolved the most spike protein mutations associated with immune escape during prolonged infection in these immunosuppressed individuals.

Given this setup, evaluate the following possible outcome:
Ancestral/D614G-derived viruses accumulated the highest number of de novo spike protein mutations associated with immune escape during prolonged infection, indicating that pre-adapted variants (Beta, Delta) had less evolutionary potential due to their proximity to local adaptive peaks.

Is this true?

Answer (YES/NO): NO